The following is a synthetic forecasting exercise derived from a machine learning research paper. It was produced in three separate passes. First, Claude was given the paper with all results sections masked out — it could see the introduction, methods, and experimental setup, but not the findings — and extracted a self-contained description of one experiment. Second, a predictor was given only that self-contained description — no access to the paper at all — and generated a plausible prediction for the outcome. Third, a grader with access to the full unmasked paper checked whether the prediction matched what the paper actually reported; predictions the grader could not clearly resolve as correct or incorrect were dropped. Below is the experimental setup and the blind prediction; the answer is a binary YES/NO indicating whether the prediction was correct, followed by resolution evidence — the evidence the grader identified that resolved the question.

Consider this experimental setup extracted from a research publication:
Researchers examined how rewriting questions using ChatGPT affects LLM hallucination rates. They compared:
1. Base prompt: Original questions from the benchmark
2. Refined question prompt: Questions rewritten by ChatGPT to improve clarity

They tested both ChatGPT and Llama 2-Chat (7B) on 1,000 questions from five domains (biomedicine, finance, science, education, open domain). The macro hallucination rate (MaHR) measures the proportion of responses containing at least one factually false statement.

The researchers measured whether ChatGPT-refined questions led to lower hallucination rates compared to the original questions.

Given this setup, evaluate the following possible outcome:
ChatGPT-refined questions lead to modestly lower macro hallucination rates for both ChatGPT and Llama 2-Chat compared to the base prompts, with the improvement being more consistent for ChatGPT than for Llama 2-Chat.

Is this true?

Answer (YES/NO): NO